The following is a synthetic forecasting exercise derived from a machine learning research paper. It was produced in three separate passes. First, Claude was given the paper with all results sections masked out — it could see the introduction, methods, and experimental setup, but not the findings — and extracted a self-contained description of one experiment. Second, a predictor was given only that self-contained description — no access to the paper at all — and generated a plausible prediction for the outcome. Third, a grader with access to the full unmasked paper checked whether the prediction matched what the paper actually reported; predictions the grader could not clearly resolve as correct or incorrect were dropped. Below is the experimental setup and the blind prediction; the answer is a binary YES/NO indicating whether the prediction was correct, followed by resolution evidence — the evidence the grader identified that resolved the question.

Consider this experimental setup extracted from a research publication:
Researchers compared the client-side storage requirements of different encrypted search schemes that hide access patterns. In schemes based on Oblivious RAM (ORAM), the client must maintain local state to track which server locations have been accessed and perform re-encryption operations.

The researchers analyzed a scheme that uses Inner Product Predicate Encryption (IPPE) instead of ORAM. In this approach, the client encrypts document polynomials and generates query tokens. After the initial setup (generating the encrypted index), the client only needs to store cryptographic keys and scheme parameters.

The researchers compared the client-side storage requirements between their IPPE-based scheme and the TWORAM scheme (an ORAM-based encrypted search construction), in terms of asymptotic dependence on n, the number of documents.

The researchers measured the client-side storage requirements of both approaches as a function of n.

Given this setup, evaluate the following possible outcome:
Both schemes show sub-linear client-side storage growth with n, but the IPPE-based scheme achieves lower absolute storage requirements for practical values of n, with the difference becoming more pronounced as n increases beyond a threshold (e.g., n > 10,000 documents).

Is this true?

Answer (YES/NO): NO